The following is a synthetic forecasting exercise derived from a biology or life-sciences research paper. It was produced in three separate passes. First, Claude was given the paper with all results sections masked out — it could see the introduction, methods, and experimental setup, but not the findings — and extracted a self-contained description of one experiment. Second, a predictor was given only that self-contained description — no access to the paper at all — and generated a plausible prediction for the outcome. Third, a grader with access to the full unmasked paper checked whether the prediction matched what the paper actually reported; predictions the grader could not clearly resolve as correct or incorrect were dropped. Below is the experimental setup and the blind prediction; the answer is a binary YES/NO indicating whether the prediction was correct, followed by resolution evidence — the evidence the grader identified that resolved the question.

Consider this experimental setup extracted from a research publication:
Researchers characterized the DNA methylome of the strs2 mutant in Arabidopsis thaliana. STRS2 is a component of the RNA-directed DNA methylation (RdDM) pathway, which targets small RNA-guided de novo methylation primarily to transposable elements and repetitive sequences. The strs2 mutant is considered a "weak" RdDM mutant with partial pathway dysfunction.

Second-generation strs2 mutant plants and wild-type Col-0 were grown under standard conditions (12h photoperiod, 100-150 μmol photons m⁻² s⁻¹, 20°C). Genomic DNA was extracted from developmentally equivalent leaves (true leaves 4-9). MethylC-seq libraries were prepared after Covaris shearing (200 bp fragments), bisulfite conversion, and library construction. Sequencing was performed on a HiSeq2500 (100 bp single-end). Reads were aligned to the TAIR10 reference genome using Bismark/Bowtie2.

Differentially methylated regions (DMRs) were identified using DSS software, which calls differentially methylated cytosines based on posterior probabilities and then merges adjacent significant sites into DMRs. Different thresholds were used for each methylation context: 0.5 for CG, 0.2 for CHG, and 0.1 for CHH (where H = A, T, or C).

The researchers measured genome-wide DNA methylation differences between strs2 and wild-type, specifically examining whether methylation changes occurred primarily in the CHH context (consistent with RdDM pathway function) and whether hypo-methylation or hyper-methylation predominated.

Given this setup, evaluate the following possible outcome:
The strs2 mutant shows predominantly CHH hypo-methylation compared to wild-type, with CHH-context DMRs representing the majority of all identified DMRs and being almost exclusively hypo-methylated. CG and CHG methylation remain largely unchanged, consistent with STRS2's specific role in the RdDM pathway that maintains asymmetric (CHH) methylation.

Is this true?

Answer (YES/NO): NO